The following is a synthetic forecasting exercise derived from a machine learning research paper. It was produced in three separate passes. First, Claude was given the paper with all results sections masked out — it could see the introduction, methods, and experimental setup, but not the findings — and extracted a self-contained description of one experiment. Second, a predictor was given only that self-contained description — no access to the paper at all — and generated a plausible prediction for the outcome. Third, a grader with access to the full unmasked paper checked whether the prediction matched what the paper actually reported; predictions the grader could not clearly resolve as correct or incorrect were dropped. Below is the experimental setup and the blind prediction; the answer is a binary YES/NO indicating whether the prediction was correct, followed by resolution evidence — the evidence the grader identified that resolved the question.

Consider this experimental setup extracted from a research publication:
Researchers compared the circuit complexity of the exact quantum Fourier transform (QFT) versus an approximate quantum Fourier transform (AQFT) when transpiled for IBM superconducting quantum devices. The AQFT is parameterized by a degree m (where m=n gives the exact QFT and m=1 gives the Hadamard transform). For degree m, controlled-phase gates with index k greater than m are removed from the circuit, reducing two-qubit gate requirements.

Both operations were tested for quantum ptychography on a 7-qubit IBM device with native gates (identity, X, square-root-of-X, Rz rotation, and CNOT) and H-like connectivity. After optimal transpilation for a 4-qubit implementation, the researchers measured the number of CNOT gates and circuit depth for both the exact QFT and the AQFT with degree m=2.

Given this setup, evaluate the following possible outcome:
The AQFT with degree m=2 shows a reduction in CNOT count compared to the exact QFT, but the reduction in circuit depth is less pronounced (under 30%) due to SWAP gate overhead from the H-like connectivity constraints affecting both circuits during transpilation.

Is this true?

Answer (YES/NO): NO